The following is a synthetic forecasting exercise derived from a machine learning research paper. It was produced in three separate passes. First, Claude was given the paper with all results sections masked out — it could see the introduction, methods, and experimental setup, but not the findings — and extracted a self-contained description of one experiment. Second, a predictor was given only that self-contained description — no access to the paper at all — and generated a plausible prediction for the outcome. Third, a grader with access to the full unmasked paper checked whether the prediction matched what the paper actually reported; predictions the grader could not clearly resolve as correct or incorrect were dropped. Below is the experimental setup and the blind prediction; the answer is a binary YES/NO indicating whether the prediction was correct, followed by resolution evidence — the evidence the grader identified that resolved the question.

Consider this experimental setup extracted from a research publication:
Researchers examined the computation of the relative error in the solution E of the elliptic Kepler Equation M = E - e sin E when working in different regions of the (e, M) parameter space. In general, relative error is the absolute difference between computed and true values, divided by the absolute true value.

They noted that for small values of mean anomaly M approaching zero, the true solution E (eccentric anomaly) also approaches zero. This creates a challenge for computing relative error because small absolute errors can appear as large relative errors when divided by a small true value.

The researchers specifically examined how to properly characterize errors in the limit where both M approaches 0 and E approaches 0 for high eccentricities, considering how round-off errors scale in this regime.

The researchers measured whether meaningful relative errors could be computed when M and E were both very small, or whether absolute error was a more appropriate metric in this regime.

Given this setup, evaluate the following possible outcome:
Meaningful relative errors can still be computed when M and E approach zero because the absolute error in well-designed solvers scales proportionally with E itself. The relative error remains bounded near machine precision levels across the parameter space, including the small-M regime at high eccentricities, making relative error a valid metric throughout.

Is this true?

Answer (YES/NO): YES